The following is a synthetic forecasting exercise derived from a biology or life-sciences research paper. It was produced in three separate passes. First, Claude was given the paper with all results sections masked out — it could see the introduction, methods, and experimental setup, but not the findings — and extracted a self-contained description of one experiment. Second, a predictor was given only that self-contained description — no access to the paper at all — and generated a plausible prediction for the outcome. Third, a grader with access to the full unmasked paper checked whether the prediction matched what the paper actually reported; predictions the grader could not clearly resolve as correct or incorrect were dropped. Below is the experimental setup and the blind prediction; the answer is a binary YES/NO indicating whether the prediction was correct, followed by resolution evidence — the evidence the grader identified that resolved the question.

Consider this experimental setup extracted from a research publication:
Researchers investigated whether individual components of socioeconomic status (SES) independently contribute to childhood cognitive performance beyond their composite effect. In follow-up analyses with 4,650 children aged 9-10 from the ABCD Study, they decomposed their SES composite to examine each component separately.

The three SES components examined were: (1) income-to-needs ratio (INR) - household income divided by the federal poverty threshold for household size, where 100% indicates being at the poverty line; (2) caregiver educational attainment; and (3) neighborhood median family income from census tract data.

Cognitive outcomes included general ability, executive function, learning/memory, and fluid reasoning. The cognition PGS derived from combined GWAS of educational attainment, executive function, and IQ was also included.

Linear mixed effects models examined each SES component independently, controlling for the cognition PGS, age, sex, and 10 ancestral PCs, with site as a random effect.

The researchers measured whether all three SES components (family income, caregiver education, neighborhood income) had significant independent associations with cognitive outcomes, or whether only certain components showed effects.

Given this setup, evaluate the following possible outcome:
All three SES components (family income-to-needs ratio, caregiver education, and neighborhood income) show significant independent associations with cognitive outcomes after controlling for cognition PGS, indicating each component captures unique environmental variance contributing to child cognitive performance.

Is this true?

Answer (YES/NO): YES